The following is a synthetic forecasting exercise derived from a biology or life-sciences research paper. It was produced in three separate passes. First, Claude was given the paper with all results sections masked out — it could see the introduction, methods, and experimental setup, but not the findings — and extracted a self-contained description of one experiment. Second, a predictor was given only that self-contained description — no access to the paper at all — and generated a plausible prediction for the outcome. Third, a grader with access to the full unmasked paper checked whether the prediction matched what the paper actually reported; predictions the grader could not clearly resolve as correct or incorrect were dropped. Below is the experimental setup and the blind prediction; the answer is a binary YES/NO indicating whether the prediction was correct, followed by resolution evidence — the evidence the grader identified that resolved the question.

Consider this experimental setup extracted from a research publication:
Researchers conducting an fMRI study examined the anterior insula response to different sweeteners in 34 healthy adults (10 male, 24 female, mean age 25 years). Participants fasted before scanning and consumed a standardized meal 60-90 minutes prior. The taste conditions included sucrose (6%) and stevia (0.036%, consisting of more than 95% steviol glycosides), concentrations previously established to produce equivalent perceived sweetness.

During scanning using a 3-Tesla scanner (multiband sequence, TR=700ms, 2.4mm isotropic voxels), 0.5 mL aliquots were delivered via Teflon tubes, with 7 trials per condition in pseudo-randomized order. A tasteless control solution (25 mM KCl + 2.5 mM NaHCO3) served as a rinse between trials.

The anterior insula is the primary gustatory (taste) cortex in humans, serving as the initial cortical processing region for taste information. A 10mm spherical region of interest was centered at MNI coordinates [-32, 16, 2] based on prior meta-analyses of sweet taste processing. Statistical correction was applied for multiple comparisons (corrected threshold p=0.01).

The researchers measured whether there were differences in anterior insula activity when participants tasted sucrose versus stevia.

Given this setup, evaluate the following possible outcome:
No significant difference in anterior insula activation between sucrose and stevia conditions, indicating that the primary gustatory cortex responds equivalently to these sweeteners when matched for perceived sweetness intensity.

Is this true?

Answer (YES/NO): YES